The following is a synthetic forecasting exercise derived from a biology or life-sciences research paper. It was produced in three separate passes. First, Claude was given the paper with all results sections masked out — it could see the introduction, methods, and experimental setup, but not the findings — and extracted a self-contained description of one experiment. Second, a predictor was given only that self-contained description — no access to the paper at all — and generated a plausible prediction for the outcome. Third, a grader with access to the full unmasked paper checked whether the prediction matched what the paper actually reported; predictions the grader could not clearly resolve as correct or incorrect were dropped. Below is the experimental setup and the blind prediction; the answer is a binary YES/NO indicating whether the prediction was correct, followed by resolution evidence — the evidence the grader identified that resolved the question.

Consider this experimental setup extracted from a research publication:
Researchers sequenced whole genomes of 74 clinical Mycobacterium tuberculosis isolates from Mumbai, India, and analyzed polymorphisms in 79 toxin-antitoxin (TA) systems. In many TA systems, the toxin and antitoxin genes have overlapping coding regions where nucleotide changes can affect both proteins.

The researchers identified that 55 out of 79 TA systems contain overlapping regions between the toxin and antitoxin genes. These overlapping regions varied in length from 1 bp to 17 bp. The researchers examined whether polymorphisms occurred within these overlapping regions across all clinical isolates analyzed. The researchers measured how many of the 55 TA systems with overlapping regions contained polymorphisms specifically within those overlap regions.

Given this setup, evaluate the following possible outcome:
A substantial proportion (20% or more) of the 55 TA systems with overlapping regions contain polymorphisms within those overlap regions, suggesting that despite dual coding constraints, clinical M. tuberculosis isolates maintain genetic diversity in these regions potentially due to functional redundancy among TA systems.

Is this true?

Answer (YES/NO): NO